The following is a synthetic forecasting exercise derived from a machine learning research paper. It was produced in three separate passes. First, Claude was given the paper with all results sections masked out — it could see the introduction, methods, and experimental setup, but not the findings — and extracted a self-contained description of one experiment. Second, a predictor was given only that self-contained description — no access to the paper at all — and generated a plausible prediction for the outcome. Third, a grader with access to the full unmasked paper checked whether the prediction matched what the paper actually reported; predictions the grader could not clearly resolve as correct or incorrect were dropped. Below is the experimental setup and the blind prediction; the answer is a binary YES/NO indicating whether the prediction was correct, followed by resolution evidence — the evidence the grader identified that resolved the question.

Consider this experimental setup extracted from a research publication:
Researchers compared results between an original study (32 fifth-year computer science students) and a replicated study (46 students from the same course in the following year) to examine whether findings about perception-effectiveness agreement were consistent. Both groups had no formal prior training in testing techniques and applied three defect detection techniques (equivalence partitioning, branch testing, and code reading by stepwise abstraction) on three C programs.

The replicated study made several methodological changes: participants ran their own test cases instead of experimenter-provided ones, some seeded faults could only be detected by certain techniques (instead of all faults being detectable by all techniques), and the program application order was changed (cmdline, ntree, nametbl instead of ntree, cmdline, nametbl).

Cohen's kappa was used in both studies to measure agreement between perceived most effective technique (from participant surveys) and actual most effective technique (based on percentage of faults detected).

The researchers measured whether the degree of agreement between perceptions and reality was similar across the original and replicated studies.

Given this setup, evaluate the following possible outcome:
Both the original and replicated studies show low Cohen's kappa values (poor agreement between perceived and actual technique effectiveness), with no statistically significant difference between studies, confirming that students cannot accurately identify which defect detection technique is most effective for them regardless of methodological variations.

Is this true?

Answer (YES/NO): YES